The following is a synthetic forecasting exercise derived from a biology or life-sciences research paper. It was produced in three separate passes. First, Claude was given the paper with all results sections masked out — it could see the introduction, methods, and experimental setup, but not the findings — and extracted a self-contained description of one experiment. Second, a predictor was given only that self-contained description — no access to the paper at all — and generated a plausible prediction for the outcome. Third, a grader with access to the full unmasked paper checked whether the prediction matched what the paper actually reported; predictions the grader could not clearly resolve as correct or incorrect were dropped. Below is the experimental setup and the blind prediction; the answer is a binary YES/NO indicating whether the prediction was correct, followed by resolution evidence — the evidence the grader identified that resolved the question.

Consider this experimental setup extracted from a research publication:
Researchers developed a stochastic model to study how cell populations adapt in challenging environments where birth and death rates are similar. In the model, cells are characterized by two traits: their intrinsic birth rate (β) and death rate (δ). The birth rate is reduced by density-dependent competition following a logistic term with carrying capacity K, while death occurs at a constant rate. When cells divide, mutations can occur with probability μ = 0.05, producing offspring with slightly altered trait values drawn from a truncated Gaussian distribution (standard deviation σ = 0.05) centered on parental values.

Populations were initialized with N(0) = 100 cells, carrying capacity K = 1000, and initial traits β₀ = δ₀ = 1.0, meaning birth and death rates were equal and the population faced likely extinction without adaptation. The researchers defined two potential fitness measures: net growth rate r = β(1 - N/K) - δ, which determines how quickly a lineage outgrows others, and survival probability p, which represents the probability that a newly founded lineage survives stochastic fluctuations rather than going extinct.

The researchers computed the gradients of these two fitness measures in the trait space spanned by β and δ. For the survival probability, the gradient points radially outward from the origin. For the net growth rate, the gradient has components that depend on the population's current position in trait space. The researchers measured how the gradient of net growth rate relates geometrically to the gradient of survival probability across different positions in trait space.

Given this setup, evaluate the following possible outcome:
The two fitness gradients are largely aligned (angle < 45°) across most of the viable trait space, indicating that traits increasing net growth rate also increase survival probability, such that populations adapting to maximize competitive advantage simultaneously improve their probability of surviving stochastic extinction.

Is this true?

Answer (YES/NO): NO